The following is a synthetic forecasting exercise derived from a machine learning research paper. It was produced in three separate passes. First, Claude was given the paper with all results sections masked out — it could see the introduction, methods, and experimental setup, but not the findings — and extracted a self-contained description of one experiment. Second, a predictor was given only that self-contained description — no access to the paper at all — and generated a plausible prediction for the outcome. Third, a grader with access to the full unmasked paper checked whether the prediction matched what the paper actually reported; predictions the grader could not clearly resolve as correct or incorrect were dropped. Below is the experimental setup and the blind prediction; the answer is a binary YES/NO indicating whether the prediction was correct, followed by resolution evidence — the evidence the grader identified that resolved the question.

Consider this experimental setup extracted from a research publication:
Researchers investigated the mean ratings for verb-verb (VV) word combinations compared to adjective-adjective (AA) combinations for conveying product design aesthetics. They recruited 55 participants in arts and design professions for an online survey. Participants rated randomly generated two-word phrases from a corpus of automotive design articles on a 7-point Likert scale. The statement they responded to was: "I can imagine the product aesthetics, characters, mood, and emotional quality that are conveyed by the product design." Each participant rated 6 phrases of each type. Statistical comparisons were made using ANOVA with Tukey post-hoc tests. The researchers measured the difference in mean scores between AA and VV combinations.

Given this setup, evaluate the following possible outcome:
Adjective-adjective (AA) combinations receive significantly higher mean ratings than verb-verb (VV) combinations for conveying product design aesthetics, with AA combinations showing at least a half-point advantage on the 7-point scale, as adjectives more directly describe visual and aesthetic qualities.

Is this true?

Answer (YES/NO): YES